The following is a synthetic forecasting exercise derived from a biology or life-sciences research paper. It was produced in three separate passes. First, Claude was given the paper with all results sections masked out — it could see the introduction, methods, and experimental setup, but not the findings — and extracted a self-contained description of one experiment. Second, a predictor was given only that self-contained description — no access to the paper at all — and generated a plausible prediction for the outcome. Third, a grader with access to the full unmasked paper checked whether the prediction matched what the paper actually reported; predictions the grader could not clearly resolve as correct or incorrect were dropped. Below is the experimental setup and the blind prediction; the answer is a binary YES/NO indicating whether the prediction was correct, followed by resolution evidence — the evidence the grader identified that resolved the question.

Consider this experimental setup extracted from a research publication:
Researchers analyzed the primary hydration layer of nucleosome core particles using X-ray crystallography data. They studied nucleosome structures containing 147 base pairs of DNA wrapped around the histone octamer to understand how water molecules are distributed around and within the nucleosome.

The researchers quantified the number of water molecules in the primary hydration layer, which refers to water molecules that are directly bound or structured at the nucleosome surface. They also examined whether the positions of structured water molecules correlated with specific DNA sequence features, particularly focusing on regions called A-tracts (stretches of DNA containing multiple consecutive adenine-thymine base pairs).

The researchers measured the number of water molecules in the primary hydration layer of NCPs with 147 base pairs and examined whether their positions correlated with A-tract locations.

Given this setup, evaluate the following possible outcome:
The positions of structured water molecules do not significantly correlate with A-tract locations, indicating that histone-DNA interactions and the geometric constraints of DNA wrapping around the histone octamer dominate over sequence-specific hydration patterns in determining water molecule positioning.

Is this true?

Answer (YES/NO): NO